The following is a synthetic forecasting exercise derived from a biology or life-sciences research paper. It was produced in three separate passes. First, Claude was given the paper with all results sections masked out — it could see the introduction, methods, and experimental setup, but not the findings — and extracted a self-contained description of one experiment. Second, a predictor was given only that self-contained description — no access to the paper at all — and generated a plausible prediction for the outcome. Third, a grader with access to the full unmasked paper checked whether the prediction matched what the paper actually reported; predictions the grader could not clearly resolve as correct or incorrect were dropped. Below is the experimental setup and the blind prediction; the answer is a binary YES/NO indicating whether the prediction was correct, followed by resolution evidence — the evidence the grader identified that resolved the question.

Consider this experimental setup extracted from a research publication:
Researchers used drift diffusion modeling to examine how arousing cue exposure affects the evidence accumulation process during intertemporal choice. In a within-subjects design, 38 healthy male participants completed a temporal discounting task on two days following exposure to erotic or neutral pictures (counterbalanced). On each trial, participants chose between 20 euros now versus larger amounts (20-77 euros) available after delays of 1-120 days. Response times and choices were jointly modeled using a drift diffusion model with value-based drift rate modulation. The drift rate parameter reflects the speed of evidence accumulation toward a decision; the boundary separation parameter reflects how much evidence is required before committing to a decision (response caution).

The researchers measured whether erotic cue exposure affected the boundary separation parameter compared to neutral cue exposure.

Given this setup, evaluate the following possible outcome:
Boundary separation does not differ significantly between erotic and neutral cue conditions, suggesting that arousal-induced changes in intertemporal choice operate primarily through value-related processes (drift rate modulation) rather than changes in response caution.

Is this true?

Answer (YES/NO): NO